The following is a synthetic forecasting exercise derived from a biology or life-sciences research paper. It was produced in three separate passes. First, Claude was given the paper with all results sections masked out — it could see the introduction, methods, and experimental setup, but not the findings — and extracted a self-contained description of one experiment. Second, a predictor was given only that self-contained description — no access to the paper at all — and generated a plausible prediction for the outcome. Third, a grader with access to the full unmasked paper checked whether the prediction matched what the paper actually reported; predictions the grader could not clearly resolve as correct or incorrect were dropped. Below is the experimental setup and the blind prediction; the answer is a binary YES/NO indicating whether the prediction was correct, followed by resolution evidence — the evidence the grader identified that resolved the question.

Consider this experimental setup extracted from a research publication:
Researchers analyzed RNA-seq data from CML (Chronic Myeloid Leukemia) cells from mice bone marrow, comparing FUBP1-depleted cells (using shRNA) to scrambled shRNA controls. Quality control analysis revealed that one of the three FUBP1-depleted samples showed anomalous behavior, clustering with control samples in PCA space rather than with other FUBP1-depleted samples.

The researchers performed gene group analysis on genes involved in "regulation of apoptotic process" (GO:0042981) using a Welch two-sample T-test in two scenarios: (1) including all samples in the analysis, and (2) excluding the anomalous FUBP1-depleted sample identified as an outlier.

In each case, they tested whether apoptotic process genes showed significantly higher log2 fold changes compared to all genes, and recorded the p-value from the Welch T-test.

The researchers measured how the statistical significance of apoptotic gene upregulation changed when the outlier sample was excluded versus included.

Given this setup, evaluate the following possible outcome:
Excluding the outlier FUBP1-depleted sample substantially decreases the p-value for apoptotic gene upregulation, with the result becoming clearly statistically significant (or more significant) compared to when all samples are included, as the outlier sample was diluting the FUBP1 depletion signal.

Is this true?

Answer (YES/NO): YES